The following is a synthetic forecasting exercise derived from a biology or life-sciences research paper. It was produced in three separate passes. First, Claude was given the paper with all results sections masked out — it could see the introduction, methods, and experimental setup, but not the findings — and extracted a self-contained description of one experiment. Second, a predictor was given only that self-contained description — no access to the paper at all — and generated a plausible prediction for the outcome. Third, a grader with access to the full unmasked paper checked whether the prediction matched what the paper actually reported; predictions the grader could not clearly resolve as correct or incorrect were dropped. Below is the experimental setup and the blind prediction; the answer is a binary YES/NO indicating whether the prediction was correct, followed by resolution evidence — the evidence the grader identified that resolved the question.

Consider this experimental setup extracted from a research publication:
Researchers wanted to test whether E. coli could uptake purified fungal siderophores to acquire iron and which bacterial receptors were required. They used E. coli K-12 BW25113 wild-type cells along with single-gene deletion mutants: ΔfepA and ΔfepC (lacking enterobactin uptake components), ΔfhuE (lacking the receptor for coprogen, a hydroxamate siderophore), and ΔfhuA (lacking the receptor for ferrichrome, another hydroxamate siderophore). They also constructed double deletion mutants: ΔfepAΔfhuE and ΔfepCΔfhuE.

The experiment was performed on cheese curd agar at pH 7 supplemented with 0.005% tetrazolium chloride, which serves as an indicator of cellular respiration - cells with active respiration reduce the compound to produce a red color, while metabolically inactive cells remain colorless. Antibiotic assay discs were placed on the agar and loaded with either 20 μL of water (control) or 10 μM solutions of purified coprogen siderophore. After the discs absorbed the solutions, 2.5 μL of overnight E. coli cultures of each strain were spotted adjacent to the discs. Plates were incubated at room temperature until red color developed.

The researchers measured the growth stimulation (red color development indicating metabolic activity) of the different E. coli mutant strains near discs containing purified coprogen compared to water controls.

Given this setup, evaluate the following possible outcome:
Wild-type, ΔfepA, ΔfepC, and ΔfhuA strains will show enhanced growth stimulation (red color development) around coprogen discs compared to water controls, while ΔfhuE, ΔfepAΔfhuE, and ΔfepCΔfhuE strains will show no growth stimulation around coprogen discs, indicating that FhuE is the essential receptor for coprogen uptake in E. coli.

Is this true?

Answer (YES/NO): NO